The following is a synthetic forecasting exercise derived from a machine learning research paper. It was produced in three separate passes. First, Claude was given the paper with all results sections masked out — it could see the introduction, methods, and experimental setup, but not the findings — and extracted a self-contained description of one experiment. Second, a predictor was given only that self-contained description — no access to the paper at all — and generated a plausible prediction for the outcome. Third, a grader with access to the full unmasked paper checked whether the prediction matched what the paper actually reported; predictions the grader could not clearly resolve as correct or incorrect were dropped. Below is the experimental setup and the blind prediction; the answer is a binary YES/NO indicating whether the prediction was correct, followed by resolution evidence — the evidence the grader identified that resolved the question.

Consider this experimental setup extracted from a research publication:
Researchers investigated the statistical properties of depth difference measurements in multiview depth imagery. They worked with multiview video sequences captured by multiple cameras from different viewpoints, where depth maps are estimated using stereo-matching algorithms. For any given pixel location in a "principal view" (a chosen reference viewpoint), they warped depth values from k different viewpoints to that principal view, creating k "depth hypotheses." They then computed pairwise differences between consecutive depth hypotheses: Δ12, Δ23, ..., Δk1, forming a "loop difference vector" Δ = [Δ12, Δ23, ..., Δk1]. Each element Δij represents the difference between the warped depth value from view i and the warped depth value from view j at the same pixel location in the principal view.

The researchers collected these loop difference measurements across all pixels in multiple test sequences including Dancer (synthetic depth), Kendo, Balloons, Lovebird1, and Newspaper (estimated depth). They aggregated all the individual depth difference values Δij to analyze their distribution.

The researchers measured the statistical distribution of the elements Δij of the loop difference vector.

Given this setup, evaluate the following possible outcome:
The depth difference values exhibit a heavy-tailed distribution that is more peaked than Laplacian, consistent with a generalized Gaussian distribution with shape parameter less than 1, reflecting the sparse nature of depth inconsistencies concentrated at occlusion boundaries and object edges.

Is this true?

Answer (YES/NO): NO